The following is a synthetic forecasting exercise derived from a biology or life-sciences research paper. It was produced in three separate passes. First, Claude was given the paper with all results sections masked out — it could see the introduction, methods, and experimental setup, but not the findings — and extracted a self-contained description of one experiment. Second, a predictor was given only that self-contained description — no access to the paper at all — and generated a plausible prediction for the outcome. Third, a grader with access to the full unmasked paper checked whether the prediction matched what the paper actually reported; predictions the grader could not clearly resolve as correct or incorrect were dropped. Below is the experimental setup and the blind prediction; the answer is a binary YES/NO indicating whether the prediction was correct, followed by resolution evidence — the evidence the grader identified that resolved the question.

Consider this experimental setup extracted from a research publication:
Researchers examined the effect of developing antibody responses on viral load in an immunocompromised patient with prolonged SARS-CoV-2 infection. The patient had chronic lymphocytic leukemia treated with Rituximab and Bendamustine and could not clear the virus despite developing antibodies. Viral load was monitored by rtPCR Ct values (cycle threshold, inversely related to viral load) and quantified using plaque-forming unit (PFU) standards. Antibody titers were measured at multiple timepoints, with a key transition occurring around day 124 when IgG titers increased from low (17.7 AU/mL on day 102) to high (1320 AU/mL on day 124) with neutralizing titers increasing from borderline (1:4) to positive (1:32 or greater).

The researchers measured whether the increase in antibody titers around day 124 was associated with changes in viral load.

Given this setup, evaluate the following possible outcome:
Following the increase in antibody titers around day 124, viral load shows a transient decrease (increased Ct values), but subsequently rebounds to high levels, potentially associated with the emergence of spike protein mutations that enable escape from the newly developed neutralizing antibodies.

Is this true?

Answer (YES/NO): NO